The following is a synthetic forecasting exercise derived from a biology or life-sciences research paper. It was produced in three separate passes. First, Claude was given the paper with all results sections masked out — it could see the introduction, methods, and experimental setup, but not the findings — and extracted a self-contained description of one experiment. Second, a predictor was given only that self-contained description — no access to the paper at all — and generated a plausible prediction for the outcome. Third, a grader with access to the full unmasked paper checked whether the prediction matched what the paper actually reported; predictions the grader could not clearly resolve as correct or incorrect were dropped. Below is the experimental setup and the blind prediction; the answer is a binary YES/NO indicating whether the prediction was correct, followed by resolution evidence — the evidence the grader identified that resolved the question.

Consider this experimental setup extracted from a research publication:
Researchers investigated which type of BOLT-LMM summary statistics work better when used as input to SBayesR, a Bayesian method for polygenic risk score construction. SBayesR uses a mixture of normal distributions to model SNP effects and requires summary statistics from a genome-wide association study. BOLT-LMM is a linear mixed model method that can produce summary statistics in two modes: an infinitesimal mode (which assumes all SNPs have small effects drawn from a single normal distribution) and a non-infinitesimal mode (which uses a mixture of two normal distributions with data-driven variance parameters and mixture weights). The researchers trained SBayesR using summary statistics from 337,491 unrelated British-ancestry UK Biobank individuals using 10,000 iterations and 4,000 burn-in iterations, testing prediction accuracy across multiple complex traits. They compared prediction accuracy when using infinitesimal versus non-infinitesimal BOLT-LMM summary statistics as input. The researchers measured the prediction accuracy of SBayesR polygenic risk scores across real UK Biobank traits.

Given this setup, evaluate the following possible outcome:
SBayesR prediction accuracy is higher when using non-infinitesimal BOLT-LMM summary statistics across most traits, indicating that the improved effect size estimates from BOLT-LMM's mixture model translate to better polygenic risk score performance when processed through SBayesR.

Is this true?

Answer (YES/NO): NO